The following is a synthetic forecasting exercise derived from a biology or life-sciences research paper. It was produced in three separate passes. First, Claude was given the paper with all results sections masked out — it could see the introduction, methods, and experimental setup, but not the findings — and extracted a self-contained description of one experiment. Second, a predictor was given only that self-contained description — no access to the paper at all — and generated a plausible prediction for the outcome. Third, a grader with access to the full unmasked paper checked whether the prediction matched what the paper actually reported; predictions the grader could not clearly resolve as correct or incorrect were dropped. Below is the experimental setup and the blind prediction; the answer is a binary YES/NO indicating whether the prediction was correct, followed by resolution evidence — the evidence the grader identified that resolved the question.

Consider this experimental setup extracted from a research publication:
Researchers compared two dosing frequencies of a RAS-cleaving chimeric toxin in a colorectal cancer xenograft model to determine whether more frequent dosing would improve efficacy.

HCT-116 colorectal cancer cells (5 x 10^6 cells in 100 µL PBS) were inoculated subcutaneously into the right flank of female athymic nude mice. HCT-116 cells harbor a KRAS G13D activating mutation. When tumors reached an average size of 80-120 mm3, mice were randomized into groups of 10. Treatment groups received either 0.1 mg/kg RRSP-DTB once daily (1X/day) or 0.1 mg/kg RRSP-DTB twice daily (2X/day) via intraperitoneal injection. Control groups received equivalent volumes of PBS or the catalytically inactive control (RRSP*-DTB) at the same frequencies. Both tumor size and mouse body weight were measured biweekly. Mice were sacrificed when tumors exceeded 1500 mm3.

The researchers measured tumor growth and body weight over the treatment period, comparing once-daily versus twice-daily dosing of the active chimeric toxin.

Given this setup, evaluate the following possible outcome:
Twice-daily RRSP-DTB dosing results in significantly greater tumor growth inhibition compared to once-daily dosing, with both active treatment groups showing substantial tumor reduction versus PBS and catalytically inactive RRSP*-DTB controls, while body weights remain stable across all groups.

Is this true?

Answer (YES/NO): NO